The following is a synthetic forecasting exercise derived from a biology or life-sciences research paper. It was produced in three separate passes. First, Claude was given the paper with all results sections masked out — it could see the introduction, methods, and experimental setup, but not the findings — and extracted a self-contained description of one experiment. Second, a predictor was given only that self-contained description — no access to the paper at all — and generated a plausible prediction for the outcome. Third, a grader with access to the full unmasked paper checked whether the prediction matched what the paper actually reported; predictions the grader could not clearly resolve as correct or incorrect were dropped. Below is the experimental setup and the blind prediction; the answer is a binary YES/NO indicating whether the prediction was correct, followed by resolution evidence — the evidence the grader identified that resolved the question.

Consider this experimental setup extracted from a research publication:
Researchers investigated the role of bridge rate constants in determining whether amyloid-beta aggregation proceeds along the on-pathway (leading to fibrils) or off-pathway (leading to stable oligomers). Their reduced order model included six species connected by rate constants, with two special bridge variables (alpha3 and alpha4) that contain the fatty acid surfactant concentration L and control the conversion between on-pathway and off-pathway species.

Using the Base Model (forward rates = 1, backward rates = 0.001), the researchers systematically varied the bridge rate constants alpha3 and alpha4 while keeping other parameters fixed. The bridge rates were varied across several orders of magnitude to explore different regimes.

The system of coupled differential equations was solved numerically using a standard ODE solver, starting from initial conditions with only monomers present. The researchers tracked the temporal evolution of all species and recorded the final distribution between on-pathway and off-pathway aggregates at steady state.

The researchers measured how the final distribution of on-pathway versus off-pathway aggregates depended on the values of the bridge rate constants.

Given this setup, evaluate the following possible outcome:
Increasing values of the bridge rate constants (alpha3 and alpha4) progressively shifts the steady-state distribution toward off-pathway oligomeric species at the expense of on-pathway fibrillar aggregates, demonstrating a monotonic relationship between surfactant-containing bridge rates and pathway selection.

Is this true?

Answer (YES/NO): YES